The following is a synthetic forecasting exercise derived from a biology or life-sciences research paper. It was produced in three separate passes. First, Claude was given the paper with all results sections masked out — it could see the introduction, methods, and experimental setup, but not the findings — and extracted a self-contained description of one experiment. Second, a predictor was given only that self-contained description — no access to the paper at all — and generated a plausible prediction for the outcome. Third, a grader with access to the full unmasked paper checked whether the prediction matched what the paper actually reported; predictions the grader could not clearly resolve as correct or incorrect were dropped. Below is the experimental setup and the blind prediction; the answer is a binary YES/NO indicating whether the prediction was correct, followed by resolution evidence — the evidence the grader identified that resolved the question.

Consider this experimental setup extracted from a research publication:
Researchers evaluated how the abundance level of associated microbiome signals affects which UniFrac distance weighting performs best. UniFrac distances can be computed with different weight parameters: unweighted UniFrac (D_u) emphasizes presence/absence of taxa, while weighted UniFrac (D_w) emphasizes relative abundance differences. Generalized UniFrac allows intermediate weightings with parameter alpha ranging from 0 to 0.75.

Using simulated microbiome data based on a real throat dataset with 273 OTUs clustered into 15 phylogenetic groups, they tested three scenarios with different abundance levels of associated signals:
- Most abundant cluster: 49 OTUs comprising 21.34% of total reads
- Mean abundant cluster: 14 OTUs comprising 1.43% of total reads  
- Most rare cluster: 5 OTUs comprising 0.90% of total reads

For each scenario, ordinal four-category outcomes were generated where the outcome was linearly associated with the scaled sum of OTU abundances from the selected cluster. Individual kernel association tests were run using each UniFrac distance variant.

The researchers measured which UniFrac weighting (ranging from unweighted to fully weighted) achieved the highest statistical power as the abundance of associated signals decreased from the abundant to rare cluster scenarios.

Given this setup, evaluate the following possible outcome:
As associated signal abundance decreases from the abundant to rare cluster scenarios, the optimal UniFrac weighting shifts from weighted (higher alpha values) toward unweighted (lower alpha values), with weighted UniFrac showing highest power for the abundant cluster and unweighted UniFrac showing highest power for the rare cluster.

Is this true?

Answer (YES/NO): YES